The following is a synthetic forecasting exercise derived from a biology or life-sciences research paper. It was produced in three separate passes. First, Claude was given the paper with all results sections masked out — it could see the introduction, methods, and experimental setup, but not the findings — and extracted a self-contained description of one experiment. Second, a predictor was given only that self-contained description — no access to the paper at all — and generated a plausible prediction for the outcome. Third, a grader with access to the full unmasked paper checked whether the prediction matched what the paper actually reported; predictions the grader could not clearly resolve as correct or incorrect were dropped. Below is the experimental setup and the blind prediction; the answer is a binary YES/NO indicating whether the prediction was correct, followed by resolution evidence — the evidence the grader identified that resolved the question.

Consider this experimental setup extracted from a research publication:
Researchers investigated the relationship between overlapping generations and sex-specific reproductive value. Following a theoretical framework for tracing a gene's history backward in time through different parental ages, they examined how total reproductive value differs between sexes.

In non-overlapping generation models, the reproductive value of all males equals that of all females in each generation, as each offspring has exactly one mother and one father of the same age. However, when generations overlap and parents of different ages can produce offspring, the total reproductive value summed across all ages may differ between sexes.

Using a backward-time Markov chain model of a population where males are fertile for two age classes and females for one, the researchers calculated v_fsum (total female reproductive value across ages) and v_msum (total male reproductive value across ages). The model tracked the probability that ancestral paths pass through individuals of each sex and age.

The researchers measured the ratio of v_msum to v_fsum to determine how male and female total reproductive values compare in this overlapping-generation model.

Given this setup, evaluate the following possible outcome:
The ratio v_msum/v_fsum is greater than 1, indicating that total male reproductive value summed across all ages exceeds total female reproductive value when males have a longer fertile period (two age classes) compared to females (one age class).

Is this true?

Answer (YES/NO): YES